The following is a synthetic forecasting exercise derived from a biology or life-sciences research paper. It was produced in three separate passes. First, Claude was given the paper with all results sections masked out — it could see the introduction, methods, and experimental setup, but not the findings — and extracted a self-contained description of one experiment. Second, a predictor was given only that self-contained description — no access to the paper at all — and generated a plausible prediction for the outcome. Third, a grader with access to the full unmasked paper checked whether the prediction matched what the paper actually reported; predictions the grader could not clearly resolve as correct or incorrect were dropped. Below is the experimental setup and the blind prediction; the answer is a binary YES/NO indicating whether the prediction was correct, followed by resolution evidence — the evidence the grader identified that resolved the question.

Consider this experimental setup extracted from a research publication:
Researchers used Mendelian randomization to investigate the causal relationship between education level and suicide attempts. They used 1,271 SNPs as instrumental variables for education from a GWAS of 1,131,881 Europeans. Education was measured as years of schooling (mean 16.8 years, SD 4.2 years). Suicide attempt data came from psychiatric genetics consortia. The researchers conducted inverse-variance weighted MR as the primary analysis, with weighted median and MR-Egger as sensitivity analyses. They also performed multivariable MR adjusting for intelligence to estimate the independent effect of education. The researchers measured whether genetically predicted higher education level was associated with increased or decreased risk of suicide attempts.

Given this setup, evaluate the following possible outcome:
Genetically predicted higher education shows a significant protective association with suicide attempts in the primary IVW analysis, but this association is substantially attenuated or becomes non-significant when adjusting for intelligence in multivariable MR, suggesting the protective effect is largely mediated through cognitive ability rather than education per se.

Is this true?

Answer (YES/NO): NO